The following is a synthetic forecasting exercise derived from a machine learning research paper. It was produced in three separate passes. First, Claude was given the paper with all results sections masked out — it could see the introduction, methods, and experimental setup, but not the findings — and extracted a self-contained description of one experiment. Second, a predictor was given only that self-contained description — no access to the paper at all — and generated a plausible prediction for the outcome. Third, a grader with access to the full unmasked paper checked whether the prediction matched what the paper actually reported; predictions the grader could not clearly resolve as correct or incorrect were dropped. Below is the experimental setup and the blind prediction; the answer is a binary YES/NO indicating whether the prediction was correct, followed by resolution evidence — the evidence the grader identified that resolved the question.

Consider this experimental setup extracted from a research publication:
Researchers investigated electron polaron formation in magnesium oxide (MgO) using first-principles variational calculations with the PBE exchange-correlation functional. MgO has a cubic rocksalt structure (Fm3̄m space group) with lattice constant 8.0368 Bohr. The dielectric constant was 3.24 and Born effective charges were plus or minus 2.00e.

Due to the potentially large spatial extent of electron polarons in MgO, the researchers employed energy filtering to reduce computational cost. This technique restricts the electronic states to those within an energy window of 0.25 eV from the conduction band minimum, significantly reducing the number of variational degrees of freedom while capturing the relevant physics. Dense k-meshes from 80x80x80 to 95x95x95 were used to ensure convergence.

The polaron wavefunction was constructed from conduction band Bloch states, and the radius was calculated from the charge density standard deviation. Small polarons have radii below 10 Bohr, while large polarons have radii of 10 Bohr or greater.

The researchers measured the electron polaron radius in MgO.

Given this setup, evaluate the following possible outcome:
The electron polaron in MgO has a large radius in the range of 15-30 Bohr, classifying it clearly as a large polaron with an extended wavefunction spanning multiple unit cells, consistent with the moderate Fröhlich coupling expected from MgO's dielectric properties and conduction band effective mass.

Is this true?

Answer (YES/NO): NO